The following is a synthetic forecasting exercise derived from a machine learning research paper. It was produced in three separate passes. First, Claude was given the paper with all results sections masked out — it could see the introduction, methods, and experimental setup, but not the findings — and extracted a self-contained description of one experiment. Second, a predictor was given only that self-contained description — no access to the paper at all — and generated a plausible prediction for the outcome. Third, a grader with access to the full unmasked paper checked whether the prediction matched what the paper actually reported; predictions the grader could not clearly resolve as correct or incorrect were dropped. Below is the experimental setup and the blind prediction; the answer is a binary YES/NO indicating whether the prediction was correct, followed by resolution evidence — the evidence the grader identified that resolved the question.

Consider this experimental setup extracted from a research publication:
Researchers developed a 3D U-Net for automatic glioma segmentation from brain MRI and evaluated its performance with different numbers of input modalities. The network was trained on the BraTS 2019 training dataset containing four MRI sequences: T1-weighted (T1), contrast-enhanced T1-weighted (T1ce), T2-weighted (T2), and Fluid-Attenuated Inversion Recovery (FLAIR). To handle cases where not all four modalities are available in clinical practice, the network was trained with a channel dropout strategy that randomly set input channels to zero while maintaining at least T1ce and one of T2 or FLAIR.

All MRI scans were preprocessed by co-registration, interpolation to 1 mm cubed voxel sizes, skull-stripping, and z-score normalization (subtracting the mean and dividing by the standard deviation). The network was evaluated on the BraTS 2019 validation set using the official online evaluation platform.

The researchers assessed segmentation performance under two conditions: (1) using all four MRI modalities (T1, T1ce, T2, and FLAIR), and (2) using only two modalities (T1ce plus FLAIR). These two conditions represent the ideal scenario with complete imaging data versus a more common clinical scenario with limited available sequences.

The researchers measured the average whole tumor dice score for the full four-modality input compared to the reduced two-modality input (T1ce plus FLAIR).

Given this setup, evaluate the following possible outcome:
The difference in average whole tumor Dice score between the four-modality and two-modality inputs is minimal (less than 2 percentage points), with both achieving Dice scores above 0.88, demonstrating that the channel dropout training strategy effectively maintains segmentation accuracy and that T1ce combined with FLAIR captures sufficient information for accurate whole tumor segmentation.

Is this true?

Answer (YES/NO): YES